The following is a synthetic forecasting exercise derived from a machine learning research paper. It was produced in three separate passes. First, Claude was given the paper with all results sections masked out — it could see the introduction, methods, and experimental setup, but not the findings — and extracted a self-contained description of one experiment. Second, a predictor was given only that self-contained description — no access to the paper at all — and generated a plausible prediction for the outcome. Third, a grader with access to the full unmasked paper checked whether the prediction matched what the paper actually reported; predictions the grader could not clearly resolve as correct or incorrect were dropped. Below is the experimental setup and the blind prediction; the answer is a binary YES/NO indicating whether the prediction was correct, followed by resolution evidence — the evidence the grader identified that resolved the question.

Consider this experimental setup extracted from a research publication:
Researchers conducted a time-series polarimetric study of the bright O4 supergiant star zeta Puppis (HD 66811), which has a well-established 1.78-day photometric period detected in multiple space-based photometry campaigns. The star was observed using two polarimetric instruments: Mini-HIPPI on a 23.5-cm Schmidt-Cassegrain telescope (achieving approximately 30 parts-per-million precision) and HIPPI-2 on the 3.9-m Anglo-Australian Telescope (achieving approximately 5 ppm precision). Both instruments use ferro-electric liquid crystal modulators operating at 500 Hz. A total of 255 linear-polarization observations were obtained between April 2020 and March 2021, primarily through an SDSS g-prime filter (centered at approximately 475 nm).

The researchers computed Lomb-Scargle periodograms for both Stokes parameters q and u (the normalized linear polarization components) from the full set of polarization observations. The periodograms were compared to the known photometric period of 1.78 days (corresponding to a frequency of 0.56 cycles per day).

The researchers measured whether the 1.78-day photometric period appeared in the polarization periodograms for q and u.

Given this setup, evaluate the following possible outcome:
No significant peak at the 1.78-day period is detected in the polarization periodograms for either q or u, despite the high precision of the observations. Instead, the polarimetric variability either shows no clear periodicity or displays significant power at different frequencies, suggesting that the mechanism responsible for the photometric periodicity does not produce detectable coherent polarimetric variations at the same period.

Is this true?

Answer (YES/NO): NO